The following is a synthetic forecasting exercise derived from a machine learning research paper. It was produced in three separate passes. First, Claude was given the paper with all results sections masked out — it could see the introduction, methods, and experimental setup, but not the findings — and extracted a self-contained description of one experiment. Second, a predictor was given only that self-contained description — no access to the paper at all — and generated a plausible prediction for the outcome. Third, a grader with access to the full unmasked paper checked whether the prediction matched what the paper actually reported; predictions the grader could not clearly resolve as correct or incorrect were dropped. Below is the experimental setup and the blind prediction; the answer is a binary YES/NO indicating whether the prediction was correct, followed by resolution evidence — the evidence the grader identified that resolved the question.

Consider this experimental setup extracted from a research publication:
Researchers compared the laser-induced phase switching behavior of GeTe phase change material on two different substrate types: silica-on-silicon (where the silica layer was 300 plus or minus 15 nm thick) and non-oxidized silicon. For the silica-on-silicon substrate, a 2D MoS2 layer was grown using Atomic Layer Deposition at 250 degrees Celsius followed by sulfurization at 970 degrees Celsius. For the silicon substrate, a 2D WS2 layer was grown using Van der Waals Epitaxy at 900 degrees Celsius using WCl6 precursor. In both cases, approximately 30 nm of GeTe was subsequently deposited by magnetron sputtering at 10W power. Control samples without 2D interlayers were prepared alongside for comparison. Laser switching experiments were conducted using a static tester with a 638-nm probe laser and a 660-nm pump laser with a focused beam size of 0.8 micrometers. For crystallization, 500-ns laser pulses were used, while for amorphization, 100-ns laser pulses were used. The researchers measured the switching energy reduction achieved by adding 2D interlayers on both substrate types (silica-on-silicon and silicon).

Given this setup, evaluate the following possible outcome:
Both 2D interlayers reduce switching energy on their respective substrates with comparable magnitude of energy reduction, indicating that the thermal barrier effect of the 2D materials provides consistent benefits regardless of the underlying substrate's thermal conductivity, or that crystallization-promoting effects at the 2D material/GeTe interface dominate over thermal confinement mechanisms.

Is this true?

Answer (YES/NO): NO